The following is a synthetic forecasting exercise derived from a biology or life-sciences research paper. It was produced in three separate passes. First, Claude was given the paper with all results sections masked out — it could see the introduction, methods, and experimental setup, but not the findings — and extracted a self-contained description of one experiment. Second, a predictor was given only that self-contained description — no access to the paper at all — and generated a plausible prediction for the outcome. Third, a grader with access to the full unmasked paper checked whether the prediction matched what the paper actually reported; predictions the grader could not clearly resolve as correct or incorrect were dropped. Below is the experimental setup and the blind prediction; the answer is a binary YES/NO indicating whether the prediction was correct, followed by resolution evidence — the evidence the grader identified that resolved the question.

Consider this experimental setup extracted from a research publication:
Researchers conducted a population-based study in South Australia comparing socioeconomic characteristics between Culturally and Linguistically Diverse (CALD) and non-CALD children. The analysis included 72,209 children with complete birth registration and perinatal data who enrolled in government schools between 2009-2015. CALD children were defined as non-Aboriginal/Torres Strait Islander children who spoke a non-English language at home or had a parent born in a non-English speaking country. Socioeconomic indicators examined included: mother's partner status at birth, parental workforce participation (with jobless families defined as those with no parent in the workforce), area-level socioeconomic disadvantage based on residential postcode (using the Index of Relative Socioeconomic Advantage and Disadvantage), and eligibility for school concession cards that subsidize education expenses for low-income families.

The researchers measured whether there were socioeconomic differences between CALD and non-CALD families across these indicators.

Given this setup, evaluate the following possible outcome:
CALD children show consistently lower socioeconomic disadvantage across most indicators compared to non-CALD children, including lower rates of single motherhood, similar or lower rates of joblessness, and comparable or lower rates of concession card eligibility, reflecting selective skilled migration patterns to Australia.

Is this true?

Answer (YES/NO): NO